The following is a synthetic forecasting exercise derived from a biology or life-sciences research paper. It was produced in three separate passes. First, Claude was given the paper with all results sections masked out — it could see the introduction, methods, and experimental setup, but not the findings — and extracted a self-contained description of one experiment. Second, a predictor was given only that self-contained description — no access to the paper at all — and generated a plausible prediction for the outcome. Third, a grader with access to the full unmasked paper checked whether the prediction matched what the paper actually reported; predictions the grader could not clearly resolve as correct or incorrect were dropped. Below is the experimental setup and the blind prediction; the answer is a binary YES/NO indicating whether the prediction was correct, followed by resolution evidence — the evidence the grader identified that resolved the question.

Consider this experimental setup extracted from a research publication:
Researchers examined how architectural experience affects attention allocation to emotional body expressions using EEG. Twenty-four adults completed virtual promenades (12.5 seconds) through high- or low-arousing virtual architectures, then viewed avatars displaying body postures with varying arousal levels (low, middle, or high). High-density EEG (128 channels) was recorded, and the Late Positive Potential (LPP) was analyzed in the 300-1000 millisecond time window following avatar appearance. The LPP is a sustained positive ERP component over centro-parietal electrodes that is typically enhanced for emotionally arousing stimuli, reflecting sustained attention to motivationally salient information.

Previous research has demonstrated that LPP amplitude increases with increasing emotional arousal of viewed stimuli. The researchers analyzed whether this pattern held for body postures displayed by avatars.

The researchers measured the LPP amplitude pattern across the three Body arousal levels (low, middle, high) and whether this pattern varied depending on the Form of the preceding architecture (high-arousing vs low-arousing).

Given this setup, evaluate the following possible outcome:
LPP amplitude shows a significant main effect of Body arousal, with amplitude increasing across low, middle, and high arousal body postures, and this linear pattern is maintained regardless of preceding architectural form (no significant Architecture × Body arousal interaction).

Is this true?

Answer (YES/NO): NO